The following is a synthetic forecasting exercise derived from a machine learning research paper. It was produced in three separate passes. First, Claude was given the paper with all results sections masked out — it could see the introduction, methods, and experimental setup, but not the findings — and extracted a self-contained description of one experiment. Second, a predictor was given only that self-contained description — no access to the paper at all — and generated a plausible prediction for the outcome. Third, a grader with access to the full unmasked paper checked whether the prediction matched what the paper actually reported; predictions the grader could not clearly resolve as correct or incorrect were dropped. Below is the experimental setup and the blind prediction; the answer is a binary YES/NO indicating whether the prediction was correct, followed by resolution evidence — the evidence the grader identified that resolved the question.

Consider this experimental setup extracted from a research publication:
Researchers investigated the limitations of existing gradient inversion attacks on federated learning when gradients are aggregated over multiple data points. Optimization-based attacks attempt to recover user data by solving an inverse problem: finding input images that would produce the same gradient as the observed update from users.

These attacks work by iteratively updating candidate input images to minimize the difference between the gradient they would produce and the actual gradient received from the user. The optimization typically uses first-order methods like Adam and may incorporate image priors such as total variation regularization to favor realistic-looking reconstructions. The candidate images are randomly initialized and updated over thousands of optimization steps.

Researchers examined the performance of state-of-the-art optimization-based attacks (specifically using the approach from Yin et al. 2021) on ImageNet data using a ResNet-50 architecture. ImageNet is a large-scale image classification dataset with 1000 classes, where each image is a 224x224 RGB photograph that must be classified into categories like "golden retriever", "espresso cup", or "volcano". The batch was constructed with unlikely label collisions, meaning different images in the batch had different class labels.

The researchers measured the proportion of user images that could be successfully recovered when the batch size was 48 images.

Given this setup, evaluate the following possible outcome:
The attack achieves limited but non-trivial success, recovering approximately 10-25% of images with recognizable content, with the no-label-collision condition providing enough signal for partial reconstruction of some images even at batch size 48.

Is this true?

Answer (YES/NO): NO